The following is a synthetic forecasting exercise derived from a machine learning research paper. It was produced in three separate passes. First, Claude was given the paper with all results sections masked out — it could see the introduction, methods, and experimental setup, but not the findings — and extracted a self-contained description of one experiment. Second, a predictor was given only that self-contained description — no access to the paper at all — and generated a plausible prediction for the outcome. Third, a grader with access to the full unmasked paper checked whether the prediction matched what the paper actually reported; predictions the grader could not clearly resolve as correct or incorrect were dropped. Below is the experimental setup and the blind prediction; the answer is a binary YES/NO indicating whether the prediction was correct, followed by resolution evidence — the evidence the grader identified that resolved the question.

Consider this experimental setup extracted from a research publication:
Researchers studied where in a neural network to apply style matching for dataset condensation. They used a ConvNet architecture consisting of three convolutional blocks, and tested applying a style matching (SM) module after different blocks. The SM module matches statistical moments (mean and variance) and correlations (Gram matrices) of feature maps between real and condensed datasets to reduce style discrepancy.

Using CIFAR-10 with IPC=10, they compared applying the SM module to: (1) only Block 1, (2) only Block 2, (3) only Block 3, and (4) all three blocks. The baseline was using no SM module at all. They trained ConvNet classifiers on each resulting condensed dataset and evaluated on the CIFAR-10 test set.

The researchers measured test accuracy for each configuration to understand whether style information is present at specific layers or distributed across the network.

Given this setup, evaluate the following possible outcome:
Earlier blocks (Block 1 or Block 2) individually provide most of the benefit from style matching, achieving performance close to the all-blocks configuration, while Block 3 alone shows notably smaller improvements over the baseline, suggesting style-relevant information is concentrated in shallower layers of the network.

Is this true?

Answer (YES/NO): NO